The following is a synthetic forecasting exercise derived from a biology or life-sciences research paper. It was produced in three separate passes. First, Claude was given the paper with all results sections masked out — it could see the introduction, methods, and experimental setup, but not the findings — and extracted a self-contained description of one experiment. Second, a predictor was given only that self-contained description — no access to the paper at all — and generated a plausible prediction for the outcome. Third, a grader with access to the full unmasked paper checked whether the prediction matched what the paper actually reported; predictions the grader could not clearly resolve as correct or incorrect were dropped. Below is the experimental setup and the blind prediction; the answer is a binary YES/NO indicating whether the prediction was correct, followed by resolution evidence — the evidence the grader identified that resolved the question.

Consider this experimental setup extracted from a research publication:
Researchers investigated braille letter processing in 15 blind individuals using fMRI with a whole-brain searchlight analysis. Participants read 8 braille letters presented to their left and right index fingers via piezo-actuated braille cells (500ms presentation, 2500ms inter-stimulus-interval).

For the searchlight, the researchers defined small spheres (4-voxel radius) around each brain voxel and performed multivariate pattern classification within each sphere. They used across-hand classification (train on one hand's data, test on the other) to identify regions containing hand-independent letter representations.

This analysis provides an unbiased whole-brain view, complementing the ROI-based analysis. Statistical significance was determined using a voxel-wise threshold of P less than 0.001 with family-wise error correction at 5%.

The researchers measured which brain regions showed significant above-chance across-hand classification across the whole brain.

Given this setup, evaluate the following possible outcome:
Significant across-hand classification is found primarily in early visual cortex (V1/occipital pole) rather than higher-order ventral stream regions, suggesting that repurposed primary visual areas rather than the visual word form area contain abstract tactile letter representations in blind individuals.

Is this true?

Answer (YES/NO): NO